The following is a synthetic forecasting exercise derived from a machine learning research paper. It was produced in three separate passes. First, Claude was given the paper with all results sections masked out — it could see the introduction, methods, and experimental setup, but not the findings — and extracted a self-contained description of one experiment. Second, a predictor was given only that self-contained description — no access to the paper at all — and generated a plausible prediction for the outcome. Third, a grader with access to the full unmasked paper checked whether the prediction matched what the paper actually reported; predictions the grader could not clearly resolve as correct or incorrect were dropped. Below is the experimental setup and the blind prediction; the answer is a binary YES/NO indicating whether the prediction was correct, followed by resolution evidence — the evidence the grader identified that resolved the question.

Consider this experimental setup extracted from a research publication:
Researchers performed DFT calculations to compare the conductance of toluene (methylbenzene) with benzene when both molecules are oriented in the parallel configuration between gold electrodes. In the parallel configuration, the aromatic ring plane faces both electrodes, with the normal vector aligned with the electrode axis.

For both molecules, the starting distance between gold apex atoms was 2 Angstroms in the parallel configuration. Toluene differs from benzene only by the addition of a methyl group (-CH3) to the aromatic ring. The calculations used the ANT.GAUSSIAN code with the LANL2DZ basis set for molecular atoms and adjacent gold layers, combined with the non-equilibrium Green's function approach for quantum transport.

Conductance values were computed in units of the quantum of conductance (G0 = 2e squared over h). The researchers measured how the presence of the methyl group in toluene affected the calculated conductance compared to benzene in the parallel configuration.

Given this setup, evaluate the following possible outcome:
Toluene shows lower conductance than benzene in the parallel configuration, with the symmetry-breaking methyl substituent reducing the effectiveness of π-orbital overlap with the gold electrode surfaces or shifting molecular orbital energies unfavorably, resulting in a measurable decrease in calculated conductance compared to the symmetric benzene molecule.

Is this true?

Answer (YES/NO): NO